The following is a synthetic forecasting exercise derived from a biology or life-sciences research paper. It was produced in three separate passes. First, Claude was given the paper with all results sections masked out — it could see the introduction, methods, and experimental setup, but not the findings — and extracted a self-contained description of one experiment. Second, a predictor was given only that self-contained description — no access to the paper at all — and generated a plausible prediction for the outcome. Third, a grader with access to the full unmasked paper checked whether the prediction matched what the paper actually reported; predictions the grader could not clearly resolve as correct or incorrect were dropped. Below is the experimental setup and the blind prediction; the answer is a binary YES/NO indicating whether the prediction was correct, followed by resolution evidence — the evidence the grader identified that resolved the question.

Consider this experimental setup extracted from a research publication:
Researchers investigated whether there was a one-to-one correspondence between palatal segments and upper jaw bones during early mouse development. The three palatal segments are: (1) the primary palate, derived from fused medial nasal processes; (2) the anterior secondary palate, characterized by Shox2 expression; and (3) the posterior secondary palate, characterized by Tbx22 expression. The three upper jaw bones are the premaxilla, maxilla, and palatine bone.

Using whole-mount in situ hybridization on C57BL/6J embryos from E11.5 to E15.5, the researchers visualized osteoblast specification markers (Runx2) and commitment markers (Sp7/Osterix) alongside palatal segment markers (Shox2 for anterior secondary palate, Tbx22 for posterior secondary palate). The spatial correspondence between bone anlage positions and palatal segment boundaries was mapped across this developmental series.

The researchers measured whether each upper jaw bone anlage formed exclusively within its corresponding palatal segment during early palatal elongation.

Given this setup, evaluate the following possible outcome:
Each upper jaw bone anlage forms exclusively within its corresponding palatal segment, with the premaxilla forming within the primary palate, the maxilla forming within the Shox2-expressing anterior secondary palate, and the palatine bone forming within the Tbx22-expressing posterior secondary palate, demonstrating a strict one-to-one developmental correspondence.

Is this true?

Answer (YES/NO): NO